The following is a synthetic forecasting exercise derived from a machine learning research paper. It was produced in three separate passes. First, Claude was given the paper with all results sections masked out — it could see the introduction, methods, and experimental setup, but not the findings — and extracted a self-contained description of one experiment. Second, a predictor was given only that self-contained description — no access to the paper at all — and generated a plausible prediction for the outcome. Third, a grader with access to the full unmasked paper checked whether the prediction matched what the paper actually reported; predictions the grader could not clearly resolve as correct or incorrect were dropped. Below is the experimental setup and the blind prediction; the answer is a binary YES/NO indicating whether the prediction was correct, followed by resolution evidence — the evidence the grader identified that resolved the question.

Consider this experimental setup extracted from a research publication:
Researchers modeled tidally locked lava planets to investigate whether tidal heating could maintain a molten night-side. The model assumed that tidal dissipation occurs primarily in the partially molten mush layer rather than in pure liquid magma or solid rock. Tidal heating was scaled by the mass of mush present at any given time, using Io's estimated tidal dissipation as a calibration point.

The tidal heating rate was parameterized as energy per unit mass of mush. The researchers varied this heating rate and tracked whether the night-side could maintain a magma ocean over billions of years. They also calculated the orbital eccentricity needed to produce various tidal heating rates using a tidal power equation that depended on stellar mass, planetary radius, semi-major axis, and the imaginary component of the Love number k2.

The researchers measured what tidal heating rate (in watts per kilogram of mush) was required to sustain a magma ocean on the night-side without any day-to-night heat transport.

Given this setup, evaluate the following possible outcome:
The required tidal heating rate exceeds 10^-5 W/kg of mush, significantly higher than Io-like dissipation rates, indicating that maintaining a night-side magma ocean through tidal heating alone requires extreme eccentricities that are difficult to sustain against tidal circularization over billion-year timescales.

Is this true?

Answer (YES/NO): NO